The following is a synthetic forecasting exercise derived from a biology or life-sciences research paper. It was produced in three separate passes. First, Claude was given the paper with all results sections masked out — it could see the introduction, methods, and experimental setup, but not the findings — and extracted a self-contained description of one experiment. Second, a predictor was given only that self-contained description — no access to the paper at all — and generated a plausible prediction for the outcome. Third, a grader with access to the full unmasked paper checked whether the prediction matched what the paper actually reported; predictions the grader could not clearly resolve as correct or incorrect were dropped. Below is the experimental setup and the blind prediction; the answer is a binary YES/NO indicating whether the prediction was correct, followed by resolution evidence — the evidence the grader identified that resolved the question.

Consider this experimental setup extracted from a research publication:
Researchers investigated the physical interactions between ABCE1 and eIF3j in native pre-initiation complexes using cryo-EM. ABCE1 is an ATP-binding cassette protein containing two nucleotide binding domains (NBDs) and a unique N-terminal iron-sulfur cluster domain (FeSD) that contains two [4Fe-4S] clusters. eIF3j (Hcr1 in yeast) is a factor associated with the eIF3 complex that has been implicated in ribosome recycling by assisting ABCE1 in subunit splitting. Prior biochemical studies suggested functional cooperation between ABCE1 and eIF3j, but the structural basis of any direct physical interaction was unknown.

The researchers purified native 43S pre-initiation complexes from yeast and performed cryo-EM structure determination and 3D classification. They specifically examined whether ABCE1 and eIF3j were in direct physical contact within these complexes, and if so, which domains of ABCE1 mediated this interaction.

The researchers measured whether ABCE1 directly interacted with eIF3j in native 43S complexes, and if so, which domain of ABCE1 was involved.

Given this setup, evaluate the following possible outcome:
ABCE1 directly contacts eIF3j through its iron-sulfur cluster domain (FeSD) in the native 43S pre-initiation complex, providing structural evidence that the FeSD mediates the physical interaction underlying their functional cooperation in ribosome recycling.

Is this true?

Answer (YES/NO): YES